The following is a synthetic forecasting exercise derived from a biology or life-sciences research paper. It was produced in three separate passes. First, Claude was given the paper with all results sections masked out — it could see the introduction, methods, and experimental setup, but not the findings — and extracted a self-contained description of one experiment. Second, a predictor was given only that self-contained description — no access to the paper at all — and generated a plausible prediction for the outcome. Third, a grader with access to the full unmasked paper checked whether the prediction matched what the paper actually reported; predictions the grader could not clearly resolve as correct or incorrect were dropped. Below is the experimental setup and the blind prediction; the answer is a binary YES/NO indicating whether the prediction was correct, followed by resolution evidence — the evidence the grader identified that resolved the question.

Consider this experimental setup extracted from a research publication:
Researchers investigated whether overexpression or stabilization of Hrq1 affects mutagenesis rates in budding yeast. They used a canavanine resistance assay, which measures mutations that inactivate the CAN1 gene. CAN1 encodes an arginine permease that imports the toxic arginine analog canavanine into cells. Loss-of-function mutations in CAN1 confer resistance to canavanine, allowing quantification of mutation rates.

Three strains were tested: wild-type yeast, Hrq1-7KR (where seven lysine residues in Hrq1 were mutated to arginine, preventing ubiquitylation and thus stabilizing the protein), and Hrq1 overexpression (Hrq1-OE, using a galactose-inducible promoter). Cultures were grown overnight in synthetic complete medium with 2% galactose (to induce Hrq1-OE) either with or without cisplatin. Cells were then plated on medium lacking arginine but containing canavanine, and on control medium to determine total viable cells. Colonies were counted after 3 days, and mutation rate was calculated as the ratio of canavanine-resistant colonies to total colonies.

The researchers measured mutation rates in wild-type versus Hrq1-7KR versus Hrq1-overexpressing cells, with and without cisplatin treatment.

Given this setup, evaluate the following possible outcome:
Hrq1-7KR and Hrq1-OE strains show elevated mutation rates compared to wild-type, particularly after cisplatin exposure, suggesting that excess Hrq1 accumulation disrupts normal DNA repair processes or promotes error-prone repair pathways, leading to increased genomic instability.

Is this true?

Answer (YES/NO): YES